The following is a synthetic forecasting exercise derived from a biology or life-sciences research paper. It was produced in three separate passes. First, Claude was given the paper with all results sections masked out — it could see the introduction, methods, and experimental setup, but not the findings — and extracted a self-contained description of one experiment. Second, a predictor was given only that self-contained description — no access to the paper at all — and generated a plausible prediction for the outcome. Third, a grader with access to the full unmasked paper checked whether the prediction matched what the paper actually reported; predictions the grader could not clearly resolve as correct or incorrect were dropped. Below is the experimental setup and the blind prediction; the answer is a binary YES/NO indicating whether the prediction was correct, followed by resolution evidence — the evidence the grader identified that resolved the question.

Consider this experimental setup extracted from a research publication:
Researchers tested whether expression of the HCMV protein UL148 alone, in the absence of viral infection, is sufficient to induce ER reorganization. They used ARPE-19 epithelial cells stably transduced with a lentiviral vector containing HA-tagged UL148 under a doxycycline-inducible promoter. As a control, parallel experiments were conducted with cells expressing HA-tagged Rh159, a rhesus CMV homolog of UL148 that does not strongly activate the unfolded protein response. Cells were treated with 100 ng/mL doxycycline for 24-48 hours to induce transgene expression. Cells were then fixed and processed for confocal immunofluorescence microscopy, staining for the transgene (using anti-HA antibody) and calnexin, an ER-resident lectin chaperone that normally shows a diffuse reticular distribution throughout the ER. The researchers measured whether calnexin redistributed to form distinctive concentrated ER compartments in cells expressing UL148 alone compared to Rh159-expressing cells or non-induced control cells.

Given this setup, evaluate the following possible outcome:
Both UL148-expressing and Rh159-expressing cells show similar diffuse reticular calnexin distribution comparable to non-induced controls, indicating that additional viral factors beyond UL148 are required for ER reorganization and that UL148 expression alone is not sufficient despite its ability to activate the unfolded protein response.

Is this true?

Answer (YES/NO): NO